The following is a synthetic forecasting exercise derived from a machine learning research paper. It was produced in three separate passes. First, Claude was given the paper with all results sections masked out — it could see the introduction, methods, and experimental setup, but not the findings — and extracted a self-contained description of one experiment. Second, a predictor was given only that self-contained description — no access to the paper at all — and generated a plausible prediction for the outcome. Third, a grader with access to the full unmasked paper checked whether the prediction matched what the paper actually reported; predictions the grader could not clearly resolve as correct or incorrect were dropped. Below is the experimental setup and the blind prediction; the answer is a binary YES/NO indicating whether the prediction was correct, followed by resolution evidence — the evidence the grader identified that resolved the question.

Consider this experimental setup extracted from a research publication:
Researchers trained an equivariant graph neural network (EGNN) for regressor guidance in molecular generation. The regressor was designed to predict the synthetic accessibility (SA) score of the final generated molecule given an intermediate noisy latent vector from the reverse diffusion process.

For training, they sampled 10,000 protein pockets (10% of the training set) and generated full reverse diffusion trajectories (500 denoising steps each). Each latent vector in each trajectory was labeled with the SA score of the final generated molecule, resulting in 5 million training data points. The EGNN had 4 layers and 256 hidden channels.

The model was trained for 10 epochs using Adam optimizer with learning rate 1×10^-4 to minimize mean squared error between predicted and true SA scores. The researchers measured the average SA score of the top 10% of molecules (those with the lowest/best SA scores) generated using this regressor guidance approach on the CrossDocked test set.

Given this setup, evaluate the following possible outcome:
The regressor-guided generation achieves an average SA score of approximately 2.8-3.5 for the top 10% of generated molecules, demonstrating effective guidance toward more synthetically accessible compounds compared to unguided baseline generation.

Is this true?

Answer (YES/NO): NO